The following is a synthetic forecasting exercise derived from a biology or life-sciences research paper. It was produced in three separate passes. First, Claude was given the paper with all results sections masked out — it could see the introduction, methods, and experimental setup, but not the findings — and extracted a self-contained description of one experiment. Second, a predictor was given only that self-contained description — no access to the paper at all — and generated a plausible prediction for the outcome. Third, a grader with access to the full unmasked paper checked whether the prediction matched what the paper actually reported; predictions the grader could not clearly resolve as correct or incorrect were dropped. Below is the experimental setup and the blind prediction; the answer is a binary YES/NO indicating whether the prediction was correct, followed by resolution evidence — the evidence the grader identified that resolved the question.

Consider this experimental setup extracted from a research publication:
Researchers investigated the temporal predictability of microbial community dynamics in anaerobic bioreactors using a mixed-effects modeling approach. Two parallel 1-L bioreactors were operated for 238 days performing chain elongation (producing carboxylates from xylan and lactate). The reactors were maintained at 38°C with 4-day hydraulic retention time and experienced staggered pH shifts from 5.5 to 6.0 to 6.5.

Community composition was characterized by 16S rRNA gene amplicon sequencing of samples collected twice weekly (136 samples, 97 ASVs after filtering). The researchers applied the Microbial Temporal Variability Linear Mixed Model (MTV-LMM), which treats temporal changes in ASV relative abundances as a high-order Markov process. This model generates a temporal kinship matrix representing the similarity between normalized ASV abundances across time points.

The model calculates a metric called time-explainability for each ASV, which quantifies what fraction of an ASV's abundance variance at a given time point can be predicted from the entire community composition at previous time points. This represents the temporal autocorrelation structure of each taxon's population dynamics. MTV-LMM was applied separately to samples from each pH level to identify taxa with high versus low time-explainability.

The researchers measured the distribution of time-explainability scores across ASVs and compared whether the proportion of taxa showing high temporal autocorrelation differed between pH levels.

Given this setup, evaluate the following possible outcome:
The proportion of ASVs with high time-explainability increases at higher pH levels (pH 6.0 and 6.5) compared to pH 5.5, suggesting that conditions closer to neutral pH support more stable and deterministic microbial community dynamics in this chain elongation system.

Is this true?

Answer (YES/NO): NO